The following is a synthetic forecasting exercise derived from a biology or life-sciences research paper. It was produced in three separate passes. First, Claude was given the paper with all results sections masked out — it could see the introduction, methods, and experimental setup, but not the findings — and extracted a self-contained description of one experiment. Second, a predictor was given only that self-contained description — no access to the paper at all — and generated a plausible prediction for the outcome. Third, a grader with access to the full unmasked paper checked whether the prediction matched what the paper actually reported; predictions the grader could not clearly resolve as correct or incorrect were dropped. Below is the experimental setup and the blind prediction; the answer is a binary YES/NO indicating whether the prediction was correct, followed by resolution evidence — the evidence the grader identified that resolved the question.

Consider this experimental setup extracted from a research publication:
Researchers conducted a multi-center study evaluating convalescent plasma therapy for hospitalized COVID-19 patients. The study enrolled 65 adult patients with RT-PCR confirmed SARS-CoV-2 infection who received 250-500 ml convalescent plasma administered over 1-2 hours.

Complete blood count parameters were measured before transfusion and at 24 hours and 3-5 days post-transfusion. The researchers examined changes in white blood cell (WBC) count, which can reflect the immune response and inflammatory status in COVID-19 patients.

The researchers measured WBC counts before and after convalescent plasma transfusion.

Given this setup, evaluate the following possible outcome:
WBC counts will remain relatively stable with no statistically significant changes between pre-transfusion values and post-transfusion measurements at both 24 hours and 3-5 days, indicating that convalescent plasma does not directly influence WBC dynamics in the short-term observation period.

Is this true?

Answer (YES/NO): NO